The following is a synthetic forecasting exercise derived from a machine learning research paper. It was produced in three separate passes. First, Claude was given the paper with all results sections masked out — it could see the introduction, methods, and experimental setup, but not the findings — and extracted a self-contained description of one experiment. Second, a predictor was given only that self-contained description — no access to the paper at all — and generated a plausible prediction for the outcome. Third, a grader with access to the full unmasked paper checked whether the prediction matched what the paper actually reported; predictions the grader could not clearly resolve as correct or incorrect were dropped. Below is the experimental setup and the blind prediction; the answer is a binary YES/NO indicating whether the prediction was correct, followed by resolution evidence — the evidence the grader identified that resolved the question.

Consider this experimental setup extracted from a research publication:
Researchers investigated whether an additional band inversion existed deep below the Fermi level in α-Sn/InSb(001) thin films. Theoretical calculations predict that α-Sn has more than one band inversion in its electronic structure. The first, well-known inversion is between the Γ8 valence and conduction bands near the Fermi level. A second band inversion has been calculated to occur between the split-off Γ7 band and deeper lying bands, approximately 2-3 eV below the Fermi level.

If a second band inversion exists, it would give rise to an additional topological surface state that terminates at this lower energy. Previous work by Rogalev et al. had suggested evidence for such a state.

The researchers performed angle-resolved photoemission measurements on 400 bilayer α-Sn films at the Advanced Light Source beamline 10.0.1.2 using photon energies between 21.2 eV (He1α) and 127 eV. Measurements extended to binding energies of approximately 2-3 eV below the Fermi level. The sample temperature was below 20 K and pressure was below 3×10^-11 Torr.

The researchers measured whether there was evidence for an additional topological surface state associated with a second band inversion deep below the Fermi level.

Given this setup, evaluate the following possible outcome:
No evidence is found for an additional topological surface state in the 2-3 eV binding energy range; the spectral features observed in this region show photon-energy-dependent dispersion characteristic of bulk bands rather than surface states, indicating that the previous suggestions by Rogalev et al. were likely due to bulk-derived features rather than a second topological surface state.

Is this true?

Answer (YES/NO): NO